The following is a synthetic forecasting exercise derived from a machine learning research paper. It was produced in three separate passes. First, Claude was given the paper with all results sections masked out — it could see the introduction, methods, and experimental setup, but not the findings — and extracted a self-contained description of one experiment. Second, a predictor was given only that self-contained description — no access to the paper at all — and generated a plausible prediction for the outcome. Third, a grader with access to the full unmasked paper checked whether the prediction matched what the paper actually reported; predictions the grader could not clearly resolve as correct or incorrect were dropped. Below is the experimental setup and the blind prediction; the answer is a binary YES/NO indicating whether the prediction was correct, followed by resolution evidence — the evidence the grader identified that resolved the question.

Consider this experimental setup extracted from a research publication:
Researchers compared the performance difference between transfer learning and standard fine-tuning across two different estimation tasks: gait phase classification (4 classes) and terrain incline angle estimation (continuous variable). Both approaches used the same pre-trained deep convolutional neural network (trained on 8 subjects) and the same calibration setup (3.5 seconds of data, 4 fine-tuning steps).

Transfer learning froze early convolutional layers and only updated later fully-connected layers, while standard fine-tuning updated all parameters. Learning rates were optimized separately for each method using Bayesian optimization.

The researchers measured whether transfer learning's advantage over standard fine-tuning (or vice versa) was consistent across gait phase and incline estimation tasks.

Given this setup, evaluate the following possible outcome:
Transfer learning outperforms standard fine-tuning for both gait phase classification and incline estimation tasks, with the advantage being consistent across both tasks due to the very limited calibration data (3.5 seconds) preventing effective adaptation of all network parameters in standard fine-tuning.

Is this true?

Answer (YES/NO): NO